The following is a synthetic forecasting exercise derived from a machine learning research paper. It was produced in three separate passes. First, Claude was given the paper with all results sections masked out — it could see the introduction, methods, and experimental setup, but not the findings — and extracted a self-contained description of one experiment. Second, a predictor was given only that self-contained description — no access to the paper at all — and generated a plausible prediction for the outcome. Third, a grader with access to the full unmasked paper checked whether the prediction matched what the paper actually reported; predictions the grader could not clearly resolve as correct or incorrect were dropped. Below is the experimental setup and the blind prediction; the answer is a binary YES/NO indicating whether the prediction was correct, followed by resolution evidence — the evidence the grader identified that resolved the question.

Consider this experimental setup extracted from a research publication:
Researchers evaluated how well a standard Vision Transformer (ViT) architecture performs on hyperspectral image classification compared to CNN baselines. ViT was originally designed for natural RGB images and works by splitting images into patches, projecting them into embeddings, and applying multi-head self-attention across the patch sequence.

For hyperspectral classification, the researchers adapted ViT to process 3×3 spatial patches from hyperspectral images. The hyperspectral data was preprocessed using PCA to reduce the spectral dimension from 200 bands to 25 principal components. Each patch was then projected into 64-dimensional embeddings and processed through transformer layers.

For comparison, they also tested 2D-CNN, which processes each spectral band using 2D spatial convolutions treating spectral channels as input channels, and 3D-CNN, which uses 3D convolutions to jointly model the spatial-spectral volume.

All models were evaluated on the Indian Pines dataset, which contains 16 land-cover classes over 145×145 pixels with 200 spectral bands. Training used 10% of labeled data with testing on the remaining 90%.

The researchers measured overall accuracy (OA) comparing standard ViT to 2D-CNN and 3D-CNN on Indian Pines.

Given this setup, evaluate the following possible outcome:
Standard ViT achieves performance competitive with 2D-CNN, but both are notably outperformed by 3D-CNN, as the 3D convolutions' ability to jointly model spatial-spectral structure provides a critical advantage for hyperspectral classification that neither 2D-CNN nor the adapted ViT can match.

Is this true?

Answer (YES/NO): NO